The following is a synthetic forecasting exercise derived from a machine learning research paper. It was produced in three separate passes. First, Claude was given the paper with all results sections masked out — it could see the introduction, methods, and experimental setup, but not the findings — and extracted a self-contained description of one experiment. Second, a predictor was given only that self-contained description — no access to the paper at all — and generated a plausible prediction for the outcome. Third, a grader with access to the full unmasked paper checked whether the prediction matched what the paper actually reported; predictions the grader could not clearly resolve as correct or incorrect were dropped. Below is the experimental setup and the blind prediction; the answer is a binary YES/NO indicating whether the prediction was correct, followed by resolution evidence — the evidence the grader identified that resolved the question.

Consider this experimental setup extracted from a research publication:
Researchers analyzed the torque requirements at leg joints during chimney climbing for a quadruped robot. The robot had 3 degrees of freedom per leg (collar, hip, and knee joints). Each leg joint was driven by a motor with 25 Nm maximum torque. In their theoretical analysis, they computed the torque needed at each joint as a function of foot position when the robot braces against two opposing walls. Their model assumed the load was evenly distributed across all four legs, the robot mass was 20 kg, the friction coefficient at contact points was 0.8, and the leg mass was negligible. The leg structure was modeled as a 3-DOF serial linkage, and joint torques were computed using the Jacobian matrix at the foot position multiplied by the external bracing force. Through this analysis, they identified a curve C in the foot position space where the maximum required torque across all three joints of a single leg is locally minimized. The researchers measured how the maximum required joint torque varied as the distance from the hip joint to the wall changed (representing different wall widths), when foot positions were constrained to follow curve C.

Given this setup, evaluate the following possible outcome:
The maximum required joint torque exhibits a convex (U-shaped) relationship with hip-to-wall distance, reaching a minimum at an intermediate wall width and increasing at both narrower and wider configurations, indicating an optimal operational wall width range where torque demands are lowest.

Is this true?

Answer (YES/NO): NO